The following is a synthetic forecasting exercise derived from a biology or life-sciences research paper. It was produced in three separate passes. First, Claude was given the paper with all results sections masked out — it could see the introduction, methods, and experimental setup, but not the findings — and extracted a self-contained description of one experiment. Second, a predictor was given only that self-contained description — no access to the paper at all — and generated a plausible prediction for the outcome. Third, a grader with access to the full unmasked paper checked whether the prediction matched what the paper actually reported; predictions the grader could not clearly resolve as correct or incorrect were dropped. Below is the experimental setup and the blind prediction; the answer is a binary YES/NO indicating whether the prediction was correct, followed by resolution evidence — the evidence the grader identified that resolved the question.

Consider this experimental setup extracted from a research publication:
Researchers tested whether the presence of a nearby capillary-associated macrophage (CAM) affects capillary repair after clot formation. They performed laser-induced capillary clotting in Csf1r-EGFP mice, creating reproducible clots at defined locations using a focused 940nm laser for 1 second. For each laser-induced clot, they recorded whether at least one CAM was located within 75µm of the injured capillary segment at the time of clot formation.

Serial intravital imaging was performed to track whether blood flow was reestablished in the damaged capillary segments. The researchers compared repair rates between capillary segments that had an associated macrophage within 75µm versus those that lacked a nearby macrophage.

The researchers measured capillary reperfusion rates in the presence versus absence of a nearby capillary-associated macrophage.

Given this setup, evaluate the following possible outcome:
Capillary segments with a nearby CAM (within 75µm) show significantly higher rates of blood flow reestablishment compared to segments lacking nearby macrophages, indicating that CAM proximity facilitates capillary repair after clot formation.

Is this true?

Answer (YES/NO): YES